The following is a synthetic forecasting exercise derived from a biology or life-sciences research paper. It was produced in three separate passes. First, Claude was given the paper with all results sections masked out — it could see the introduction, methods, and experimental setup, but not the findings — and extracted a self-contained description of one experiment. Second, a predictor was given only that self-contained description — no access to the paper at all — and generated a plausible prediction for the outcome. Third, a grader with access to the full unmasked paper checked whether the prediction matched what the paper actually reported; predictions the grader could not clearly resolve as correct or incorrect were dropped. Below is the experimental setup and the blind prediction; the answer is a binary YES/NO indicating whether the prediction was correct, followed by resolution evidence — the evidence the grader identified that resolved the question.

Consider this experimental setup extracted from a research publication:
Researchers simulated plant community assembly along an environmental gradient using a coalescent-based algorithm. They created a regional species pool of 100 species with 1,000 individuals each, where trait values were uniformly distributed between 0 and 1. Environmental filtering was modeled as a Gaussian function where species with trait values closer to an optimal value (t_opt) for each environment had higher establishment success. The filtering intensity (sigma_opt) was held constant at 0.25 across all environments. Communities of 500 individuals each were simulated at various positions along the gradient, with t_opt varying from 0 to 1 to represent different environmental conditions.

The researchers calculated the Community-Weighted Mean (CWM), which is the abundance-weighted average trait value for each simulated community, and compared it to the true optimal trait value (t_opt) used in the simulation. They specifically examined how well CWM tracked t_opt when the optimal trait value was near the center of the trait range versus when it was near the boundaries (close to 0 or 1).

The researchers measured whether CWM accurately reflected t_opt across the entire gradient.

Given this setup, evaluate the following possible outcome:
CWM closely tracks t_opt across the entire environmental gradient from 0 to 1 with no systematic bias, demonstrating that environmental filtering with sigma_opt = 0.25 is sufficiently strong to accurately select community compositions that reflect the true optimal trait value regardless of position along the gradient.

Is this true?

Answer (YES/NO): NO